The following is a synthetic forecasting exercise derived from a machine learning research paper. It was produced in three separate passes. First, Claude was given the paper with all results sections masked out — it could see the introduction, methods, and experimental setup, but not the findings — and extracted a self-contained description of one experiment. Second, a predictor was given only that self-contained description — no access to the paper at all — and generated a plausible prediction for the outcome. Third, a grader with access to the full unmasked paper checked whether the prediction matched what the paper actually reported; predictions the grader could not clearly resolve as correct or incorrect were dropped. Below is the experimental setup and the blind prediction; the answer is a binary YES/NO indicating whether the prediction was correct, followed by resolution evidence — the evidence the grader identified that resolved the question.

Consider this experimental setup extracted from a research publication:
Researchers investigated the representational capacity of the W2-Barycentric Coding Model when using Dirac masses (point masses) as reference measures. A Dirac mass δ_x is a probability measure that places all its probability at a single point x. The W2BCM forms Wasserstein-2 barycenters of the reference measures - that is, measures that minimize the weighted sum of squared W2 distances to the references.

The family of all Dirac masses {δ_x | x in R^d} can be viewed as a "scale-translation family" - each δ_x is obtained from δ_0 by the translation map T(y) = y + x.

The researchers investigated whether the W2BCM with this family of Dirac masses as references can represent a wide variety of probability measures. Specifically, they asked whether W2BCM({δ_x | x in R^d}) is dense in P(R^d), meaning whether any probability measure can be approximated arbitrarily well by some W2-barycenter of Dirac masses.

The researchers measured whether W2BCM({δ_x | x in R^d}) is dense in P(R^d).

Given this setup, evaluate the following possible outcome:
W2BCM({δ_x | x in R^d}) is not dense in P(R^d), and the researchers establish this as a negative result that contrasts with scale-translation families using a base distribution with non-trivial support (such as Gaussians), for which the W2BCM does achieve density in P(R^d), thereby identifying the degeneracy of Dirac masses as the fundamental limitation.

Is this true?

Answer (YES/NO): NO